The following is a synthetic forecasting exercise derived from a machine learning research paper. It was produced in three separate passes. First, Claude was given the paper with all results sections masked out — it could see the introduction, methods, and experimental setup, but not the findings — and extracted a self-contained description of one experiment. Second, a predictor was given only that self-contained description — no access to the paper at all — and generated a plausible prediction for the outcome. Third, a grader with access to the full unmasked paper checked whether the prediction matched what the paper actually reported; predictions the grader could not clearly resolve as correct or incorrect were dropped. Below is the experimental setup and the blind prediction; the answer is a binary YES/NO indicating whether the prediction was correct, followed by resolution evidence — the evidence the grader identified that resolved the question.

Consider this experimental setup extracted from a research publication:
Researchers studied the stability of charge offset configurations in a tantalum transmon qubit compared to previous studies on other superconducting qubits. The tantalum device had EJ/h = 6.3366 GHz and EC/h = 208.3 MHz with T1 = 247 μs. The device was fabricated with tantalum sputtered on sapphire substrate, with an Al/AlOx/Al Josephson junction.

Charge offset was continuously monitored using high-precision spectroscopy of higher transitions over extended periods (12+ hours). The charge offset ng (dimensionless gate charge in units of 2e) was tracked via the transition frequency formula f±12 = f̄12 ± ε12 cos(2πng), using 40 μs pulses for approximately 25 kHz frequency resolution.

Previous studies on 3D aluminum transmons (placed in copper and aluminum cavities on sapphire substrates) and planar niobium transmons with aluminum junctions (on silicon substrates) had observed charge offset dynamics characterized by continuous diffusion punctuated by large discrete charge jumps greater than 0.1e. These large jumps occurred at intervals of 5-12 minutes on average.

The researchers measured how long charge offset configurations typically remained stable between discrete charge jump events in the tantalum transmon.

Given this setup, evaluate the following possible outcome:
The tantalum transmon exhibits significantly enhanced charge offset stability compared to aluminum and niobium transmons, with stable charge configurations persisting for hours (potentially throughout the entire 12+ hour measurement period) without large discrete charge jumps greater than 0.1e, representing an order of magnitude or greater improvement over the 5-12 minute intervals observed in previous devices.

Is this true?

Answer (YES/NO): NO